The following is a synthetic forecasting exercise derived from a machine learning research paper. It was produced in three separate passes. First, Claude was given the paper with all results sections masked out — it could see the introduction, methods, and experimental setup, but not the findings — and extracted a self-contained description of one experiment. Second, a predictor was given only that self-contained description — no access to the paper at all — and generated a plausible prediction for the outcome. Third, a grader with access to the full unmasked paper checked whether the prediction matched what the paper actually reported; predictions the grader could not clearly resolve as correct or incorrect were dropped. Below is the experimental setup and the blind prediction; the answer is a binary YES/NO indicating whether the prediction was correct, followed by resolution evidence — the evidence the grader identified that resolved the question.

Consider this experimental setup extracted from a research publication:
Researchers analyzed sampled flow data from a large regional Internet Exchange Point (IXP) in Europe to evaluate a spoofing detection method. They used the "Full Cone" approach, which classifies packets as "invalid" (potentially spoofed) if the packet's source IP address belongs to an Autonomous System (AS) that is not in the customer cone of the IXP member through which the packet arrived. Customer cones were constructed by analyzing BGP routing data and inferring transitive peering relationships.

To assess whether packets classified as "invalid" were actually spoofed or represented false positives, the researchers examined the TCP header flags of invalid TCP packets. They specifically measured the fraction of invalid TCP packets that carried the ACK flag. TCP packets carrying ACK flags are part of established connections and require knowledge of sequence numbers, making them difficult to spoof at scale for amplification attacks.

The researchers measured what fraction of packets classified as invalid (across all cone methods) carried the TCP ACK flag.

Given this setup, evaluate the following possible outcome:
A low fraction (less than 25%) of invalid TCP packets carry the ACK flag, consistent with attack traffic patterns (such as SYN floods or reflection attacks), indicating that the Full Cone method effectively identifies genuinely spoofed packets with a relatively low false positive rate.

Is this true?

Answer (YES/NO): NO